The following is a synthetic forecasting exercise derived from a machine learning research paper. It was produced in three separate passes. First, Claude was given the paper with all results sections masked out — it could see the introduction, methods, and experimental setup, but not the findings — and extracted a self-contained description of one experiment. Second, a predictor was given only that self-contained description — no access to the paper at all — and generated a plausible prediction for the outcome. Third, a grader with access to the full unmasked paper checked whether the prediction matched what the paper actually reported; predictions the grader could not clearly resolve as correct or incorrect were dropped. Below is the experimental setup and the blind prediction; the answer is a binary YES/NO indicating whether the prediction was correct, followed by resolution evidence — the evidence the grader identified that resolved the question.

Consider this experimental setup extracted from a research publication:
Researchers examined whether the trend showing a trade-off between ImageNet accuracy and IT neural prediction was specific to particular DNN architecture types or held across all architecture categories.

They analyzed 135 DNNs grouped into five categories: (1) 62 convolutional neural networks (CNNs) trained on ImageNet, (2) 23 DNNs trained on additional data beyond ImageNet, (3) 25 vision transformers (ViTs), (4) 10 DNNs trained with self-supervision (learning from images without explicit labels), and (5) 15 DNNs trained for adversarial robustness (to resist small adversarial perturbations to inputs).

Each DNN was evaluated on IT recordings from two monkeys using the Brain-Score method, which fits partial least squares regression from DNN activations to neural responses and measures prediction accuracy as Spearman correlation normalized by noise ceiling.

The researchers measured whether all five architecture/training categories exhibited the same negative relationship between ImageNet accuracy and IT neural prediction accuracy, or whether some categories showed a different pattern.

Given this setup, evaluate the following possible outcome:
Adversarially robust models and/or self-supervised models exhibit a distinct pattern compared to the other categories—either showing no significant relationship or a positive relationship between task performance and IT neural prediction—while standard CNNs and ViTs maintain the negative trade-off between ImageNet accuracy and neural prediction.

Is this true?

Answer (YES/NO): NO